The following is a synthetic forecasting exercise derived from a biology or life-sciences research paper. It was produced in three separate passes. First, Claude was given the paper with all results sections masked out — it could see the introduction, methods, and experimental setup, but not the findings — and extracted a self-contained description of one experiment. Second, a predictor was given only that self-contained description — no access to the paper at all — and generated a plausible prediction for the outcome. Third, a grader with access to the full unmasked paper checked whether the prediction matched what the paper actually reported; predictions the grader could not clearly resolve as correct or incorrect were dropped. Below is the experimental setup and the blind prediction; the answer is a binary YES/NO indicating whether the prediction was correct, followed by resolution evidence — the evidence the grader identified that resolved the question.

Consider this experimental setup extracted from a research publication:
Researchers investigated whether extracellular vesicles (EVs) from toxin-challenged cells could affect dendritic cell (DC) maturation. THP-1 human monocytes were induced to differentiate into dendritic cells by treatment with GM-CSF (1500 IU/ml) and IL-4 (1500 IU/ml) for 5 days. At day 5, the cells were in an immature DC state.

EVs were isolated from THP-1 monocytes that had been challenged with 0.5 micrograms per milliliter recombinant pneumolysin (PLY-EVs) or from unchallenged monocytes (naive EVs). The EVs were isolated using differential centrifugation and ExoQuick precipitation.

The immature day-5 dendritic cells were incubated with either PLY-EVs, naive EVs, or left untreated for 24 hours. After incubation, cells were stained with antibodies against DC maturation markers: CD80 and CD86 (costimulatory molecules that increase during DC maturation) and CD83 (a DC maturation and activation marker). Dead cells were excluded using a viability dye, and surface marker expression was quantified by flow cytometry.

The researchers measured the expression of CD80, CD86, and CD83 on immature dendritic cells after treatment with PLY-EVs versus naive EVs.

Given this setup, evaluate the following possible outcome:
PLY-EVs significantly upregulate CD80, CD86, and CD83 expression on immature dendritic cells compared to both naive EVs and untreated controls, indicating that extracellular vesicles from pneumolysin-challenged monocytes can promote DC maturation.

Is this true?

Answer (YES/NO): YES